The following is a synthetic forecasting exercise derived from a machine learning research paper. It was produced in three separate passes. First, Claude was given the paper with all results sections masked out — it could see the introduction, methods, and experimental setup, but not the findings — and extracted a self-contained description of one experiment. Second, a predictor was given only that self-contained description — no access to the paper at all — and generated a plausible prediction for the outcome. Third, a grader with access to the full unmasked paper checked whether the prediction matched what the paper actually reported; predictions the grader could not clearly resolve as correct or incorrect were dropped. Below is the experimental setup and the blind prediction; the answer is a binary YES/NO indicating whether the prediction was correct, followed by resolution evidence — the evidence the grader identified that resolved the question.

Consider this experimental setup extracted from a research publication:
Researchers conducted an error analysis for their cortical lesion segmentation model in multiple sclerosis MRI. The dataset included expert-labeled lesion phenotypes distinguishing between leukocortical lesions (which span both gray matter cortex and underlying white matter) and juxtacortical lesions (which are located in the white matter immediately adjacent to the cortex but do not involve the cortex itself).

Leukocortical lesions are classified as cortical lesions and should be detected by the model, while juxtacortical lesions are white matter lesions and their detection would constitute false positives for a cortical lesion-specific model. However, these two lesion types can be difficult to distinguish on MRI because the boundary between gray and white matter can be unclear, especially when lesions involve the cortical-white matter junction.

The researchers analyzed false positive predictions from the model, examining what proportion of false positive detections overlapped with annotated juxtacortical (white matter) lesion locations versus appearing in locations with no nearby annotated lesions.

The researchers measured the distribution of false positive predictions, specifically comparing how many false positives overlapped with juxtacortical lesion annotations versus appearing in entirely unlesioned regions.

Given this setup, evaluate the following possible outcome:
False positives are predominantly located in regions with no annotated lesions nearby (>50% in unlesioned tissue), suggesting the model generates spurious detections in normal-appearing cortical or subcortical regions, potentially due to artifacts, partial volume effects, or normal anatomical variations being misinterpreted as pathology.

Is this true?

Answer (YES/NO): YES